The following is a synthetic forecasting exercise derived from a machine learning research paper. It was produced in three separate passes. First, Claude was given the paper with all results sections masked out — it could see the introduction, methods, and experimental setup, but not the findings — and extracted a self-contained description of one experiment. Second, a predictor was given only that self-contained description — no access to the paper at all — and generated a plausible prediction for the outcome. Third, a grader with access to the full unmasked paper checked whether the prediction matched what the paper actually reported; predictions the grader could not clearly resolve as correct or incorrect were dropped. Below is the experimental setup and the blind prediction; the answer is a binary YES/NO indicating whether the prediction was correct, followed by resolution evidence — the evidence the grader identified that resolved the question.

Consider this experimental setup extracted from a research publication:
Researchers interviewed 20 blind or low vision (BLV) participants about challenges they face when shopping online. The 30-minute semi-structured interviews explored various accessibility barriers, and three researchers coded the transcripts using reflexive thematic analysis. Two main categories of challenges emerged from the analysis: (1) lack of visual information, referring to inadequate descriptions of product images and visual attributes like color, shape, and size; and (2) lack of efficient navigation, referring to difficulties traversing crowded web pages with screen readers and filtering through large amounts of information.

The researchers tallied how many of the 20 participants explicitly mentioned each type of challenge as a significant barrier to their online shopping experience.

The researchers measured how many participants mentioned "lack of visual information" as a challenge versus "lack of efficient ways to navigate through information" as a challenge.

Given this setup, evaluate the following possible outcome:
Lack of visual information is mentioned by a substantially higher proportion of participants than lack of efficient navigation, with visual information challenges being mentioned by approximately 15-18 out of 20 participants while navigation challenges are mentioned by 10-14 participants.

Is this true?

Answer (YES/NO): NO